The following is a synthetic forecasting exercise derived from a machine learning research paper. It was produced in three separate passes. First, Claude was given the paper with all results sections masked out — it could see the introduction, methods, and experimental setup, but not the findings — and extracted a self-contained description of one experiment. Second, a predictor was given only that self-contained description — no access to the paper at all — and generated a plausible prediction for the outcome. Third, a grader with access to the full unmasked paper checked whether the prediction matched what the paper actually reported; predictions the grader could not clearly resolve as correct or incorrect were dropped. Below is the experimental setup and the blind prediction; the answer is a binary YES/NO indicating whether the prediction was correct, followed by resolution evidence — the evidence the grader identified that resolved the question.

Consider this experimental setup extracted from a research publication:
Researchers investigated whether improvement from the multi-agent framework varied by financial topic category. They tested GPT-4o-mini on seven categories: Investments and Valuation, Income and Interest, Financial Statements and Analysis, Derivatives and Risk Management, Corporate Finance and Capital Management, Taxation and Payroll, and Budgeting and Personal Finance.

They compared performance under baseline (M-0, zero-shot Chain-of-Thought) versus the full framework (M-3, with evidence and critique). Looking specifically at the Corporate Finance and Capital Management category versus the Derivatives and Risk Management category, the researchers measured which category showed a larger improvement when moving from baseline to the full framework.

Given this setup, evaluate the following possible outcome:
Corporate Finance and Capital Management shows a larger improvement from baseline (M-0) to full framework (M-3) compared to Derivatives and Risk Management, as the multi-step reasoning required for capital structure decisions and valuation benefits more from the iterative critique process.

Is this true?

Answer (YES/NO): NO